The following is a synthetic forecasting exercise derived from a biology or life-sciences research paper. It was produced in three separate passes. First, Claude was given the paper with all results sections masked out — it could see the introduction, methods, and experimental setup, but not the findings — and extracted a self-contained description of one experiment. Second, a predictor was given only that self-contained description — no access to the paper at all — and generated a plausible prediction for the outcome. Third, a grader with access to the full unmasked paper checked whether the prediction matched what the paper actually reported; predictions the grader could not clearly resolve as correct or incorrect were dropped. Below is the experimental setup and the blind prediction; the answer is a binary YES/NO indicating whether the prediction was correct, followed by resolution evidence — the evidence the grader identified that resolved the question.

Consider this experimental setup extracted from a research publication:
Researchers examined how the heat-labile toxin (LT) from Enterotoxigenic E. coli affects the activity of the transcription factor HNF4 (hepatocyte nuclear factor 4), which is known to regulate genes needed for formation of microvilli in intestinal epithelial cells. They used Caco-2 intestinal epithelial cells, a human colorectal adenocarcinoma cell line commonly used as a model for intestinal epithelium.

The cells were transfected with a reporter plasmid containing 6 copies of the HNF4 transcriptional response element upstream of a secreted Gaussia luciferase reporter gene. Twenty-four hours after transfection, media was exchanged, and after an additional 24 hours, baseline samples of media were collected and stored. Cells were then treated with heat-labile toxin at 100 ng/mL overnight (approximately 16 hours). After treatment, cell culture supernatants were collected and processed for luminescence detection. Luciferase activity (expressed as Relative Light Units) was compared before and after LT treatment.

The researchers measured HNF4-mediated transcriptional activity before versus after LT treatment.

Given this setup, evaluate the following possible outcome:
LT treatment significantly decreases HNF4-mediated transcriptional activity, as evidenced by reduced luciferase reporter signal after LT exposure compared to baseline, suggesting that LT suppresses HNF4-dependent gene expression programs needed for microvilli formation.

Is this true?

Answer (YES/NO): YES